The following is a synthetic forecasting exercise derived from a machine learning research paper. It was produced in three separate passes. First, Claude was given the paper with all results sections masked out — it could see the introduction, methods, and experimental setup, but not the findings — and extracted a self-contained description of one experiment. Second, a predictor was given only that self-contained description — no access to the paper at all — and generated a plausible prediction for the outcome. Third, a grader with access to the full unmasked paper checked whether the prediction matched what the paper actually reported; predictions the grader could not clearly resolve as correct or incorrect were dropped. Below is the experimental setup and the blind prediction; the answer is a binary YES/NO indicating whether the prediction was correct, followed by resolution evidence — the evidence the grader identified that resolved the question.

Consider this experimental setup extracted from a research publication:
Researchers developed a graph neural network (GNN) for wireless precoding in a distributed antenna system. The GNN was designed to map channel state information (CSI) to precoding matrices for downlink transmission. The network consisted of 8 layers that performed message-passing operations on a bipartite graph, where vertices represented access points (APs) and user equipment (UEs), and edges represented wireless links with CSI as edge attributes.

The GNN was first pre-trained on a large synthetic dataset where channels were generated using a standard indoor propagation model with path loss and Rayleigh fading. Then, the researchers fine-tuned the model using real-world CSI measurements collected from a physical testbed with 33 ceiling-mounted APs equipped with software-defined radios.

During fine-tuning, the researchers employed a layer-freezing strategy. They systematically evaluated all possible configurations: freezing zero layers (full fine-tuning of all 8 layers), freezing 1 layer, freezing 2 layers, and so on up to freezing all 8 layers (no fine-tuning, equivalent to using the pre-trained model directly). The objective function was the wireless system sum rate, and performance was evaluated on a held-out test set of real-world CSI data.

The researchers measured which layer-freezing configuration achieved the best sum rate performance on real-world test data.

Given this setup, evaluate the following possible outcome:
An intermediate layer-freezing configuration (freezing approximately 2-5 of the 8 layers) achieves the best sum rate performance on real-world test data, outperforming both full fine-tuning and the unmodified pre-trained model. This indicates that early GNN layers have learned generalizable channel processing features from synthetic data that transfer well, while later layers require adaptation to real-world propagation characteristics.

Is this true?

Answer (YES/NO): YES